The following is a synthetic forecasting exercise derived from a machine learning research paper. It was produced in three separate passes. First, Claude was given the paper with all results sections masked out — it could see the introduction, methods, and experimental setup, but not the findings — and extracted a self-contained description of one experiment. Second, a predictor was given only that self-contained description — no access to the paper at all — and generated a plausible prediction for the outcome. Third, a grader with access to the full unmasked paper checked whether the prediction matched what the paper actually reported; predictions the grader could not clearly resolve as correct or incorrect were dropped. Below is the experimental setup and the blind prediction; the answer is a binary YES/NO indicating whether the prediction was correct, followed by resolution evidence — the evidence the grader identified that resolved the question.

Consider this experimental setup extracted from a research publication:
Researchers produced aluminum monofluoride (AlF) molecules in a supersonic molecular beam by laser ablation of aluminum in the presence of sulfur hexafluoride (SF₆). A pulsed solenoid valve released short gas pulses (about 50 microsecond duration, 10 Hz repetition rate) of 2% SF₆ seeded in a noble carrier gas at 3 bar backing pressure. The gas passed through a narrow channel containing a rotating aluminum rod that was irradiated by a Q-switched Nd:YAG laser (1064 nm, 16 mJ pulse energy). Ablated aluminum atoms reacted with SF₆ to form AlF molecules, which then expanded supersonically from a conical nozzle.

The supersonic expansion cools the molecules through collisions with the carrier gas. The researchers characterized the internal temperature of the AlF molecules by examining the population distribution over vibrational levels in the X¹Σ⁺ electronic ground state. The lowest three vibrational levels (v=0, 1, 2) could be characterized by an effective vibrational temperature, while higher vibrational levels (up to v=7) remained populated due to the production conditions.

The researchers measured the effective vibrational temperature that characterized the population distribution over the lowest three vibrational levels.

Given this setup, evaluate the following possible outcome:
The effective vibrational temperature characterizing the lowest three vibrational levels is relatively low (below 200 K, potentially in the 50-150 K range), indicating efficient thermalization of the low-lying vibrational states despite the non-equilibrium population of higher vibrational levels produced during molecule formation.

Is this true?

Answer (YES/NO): NO